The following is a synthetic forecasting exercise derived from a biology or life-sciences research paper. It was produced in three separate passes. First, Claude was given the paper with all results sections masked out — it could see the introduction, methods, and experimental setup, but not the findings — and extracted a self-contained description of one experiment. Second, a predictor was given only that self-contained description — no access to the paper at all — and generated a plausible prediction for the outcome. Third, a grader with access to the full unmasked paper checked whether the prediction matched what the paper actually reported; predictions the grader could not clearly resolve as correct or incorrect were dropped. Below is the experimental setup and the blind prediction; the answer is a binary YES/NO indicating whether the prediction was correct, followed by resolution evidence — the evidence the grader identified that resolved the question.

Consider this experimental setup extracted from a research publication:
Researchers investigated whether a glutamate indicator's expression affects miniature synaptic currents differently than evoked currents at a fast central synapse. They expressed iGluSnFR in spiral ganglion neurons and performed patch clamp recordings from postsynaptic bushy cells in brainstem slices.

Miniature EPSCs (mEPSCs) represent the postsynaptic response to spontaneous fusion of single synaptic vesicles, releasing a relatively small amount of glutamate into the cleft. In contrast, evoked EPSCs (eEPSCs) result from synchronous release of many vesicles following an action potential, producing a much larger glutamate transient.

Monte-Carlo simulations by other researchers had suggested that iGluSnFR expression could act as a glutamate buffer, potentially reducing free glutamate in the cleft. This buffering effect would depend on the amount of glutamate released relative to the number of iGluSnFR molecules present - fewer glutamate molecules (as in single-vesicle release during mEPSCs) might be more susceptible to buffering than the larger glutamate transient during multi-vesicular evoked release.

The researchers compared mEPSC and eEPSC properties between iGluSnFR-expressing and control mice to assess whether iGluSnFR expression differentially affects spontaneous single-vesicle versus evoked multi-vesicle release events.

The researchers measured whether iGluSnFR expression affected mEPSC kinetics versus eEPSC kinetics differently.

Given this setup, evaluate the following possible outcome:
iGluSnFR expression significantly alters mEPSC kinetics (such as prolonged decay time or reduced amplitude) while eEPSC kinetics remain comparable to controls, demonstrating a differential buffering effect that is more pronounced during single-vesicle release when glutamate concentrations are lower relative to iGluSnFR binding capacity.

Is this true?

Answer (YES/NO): YES